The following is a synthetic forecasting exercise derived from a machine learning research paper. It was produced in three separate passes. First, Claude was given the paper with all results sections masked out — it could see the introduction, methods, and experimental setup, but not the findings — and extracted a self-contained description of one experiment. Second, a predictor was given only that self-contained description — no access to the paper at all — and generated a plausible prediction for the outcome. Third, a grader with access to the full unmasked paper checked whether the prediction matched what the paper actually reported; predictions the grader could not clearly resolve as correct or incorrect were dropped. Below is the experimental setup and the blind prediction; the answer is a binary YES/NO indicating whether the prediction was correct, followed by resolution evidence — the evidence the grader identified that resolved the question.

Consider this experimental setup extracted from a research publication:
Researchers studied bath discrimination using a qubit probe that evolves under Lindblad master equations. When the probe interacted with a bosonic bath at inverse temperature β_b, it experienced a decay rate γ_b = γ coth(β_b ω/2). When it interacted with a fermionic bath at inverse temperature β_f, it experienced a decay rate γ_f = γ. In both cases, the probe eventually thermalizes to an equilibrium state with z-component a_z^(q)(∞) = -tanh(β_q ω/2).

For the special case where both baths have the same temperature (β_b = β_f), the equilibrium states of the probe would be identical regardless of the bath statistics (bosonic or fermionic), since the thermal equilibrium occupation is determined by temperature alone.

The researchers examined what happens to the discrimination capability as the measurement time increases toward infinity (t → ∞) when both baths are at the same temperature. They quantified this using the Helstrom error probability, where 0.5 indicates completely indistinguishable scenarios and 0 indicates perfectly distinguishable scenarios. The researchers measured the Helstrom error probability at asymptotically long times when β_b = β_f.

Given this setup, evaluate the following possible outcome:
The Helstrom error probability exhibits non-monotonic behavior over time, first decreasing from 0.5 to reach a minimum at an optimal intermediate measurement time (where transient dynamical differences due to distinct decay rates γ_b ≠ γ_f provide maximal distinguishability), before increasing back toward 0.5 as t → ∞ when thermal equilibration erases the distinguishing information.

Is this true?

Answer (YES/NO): YES